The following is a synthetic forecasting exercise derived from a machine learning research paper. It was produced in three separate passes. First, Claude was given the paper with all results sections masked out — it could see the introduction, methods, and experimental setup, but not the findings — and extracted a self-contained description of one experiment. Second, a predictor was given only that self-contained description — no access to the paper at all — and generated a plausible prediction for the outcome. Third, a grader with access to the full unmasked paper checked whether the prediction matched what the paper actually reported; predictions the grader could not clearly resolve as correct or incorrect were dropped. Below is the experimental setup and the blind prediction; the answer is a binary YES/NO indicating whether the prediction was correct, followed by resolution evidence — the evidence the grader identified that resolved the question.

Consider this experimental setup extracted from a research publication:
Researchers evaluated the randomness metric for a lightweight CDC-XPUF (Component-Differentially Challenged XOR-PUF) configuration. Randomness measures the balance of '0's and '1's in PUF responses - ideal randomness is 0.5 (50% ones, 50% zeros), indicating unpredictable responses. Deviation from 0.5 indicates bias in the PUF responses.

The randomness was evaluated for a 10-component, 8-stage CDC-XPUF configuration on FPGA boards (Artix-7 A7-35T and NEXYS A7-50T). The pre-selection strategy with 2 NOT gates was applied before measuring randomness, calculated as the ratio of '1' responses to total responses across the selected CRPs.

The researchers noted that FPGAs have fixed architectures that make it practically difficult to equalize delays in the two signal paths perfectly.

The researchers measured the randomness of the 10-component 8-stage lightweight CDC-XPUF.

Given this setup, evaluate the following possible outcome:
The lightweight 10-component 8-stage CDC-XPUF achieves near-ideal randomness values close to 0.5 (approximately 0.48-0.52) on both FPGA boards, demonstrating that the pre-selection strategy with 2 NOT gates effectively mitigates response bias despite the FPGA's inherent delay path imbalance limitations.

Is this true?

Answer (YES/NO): NO